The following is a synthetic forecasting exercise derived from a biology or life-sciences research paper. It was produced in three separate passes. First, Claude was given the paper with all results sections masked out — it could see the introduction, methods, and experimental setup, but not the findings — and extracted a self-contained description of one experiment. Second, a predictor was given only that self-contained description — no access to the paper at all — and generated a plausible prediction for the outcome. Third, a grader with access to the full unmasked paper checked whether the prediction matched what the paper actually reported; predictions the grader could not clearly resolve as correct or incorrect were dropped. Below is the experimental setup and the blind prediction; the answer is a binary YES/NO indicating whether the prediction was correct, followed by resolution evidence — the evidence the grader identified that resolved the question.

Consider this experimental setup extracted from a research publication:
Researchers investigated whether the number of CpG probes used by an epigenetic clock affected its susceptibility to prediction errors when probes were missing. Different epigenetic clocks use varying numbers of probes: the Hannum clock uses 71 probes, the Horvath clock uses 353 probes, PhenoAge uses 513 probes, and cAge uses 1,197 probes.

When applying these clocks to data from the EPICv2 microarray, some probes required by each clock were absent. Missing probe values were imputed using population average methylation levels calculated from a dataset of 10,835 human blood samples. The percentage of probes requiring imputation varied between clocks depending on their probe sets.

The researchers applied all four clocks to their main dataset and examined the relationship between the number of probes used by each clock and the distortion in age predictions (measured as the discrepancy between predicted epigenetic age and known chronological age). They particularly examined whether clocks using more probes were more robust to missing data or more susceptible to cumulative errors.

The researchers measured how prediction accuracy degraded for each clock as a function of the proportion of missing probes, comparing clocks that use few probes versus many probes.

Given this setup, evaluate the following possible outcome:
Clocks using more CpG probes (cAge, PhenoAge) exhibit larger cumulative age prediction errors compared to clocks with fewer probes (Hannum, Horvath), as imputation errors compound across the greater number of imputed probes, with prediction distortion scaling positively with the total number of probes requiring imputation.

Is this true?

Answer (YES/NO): NO